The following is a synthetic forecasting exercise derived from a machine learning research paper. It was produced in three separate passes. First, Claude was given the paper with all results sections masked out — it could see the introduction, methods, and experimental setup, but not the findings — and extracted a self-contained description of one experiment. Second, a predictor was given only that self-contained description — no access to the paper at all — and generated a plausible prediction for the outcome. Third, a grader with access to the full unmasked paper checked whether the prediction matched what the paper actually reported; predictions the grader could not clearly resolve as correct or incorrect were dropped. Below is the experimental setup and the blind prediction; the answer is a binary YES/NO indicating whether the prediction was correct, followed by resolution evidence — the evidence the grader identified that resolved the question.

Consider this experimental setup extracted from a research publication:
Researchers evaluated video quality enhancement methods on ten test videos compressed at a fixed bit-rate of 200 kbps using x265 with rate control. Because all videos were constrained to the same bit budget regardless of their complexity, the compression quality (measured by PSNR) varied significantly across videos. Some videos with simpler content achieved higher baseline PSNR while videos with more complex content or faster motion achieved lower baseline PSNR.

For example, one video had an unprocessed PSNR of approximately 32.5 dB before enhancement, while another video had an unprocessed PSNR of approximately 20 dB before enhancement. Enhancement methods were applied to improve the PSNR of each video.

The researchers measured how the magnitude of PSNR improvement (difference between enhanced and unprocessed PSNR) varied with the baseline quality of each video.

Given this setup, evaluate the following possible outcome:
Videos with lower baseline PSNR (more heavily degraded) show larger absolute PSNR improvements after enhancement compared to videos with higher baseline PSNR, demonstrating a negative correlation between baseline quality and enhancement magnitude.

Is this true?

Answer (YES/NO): NO